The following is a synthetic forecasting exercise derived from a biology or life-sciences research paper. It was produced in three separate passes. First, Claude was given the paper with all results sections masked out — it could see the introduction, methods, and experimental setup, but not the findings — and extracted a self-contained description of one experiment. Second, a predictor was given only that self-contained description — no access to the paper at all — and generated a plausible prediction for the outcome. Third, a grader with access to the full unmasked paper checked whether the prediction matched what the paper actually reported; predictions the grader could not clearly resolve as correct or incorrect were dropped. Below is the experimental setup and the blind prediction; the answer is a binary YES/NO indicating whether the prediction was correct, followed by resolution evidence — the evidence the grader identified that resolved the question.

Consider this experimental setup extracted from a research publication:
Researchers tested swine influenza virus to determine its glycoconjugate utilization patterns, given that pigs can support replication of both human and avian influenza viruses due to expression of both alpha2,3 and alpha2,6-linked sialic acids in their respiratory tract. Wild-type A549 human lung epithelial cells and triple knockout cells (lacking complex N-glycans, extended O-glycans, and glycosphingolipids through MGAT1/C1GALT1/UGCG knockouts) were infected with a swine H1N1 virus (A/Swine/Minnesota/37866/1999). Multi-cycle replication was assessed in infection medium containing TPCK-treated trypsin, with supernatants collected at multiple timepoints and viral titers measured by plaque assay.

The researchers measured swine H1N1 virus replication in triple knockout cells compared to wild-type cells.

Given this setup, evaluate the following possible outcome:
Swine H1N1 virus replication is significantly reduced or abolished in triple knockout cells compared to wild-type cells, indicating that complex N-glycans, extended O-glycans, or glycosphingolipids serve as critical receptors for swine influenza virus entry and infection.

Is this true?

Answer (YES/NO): YES